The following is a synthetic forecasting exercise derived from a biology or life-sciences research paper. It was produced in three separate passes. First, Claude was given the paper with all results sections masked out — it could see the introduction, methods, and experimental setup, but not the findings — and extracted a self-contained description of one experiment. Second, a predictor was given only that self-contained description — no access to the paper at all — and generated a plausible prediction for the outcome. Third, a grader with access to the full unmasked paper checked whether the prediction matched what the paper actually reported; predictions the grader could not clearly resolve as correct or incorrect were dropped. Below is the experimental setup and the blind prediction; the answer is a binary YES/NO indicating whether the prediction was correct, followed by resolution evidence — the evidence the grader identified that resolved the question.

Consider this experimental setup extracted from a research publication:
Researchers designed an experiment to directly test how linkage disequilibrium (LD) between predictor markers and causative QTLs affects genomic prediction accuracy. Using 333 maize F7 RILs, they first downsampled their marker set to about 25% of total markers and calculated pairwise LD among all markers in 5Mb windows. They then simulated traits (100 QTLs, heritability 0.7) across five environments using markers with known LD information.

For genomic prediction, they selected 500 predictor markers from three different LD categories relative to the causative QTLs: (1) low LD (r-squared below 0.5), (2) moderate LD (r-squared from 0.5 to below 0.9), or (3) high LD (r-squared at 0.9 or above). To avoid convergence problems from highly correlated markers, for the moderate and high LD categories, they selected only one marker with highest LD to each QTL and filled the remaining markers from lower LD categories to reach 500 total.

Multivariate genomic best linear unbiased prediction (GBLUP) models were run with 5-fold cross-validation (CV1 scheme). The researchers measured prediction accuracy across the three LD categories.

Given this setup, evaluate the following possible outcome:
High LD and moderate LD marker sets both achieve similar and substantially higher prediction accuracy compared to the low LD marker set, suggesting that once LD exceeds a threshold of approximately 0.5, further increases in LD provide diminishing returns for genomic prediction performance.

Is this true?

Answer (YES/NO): NO